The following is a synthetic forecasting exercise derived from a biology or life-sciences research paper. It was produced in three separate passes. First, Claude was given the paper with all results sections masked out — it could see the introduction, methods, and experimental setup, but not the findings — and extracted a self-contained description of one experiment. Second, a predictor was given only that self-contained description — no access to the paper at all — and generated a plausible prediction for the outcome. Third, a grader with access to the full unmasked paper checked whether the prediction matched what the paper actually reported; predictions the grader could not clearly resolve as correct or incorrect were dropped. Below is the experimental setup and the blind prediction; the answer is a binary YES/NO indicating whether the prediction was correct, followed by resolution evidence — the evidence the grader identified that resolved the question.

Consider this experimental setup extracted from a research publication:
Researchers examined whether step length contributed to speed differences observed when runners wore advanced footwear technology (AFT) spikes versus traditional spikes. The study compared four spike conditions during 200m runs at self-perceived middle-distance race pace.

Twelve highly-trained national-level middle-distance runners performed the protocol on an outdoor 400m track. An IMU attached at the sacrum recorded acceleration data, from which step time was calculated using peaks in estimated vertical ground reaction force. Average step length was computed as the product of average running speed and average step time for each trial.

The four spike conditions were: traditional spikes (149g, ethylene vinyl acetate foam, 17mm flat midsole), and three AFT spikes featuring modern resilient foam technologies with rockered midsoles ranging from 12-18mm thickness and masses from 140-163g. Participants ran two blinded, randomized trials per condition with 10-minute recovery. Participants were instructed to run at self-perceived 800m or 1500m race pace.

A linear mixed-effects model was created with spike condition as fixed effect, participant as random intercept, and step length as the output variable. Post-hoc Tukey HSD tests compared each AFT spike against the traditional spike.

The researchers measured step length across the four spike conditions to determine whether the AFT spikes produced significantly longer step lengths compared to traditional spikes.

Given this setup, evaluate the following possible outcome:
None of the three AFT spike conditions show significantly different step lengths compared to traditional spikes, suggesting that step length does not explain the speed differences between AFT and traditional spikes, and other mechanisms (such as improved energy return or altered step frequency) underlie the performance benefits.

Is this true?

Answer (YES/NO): NO